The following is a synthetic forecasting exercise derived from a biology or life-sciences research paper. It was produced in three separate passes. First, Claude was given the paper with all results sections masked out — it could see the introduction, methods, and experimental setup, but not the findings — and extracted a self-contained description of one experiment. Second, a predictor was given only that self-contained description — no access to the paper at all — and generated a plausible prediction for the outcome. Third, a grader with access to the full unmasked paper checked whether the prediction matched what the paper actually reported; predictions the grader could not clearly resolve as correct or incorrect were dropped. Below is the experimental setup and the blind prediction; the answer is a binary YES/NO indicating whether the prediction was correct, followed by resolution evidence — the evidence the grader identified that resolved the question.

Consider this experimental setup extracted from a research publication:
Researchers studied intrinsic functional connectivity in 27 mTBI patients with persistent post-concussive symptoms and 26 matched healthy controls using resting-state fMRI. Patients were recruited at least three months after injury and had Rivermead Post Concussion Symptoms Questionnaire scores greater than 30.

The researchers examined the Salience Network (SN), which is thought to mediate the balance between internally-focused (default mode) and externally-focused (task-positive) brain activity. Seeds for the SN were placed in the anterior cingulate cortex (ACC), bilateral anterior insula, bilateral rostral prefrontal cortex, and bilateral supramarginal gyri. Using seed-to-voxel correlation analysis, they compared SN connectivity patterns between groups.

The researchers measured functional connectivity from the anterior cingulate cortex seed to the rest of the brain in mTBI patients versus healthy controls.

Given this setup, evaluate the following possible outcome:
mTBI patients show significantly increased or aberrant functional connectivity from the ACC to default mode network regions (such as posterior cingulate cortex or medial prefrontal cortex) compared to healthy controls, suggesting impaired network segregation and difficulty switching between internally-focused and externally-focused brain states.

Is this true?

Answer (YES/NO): NO